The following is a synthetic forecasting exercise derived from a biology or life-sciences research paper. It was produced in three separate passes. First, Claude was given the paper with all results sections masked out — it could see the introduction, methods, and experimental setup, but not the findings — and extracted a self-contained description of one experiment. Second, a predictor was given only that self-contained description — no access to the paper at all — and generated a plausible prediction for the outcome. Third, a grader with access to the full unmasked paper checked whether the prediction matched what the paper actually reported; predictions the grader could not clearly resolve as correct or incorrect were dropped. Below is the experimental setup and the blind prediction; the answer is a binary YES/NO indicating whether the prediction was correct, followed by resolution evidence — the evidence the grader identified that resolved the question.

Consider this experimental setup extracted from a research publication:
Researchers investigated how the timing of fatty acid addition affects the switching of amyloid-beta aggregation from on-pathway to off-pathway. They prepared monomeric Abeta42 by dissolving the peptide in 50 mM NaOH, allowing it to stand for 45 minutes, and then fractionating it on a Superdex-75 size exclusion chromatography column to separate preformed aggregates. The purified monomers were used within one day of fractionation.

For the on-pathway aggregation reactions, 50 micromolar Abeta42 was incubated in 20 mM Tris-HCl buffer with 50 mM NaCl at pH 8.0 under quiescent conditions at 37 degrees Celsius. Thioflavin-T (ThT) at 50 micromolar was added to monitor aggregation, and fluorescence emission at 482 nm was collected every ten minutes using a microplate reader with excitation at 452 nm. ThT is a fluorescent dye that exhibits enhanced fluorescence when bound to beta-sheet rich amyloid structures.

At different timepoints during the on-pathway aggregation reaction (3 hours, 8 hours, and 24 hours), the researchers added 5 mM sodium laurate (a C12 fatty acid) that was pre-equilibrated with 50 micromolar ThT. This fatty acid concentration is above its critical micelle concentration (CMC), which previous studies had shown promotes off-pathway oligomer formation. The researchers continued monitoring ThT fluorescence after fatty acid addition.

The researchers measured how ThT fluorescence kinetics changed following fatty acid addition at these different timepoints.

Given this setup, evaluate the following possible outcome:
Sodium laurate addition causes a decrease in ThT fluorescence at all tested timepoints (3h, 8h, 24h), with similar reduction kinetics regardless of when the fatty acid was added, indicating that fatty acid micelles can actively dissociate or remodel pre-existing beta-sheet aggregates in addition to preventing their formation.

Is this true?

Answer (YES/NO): NO